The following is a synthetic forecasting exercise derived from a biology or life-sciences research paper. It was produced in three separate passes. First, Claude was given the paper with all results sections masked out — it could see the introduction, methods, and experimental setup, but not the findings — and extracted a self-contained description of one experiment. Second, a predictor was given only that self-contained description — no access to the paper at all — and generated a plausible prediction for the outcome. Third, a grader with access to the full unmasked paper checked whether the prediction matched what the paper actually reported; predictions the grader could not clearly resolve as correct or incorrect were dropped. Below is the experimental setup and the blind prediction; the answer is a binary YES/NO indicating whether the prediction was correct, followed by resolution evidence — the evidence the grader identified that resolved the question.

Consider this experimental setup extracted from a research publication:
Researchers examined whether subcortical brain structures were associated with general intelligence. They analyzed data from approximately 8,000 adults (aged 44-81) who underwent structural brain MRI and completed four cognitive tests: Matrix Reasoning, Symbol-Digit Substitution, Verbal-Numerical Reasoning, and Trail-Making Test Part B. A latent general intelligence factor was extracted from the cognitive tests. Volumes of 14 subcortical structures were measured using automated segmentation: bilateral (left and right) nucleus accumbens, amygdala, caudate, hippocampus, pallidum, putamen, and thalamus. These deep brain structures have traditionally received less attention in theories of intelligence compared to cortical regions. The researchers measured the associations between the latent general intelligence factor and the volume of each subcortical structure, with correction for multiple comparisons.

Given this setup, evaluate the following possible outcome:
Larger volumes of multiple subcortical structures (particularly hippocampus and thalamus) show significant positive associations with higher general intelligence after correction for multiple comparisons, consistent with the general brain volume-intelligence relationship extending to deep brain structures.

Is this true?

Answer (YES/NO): NO